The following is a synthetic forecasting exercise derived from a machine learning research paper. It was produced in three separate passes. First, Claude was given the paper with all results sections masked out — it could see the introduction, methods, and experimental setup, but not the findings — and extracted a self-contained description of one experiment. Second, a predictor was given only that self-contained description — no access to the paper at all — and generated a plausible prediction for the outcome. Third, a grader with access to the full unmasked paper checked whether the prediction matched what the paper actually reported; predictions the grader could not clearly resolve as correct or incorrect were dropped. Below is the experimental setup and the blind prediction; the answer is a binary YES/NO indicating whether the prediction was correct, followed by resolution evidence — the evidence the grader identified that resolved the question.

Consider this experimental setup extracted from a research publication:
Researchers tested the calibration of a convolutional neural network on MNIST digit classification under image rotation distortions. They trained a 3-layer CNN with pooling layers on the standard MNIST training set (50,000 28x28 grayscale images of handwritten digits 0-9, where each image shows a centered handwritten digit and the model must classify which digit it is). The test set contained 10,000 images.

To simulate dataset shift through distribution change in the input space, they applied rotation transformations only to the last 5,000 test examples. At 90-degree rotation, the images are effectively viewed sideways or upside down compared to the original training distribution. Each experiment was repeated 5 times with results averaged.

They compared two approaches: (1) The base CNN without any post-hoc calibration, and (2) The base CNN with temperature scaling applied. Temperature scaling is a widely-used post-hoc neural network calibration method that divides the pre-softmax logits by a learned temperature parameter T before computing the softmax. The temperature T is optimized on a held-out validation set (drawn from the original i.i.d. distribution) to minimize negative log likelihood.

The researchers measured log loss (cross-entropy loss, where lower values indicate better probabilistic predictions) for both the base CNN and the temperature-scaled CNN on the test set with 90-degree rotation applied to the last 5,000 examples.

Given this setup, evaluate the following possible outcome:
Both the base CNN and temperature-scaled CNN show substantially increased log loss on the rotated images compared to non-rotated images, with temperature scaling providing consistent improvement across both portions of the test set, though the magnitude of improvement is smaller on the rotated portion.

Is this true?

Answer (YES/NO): NO